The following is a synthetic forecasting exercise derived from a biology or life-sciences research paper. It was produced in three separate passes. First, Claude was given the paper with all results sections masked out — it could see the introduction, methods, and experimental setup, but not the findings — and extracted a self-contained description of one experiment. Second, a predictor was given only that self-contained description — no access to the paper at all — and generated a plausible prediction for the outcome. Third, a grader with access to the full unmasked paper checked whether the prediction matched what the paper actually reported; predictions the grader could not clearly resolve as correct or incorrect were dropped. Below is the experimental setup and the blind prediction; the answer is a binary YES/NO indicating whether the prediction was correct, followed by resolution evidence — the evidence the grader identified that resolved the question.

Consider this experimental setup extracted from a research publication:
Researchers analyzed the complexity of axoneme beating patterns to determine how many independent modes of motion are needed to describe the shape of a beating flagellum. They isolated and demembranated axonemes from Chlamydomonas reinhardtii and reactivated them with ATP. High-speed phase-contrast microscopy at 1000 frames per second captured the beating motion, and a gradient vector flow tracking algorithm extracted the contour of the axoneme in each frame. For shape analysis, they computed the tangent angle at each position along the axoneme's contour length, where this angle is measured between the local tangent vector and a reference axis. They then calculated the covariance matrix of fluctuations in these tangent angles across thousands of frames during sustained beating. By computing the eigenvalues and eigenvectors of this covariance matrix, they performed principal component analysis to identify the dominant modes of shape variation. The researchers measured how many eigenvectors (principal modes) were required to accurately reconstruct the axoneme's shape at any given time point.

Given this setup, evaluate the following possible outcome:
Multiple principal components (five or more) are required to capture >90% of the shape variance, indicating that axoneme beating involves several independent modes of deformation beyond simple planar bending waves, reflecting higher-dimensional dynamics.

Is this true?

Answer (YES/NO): NO